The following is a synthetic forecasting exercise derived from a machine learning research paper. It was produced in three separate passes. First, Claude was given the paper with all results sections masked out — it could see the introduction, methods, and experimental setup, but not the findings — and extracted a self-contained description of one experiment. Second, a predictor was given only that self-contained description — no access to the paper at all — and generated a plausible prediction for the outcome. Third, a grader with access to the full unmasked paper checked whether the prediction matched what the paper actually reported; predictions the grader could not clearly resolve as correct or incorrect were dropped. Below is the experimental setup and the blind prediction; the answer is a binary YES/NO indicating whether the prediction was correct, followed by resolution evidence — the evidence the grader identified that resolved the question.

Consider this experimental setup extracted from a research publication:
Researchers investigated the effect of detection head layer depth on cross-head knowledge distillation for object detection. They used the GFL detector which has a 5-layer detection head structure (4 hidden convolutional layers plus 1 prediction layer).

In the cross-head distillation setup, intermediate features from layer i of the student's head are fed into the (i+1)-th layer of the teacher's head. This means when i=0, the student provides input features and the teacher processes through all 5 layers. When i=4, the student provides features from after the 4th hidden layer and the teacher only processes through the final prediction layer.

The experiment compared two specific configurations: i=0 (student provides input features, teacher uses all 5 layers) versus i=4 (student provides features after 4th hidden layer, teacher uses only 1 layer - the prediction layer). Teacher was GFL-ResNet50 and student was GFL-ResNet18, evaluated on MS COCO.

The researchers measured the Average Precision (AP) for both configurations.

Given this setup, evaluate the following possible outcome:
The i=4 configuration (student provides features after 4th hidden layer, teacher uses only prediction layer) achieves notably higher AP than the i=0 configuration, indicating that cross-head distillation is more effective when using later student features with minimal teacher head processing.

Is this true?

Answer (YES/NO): NO